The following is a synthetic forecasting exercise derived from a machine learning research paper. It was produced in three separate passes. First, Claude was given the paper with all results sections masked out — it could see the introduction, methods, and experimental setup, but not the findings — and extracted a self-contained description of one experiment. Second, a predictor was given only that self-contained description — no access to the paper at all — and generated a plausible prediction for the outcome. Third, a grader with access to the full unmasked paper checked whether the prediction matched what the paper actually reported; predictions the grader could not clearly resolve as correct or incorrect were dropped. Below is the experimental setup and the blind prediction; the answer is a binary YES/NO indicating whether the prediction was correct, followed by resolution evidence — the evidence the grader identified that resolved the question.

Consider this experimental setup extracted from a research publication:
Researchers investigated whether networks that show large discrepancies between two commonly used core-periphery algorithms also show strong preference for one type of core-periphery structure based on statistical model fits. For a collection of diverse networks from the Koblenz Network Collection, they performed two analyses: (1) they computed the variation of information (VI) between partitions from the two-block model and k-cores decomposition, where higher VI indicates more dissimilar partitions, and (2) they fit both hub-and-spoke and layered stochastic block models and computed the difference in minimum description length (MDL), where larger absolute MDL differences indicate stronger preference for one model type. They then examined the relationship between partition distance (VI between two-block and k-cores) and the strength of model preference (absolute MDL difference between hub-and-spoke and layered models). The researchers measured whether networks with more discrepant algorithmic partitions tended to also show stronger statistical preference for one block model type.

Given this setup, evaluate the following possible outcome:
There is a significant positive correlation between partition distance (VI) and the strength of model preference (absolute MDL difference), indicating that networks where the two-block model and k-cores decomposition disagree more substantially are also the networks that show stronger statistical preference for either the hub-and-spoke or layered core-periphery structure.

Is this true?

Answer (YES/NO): YES